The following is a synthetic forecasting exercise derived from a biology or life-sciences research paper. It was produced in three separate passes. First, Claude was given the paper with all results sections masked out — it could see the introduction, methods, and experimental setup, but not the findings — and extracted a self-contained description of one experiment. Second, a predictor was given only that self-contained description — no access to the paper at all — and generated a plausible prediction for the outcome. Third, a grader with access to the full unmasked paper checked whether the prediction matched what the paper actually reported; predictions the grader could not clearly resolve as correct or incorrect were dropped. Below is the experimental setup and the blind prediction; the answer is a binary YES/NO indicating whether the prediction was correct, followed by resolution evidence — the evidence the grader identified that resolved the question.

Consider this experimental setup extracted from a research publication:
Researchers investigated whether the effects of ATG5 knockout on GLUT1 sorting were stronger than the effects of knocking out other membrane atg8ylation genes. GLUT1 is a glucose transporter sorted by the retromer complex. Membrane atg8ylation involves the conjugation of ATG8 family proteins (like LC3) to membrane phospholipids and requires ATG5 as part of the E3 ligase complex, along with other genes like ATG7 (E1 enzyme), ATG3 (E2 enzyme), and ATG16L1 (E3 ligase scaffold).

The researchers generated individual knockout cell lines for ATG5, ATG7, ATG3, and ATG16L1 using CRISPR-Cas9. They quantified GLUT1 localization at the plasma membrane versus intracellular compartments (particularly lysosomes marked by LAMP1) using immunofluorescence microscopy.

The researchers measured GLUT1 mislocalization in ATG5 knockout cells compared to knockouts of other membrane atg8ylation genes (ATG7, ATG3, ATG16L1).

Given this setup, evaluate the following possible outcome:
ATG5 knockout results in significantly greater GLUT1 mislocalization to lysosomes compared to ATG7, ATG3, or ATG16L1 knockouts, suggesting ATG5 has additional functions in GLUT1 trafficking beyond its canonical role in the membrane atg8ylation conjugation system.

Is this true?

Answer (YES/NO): YES